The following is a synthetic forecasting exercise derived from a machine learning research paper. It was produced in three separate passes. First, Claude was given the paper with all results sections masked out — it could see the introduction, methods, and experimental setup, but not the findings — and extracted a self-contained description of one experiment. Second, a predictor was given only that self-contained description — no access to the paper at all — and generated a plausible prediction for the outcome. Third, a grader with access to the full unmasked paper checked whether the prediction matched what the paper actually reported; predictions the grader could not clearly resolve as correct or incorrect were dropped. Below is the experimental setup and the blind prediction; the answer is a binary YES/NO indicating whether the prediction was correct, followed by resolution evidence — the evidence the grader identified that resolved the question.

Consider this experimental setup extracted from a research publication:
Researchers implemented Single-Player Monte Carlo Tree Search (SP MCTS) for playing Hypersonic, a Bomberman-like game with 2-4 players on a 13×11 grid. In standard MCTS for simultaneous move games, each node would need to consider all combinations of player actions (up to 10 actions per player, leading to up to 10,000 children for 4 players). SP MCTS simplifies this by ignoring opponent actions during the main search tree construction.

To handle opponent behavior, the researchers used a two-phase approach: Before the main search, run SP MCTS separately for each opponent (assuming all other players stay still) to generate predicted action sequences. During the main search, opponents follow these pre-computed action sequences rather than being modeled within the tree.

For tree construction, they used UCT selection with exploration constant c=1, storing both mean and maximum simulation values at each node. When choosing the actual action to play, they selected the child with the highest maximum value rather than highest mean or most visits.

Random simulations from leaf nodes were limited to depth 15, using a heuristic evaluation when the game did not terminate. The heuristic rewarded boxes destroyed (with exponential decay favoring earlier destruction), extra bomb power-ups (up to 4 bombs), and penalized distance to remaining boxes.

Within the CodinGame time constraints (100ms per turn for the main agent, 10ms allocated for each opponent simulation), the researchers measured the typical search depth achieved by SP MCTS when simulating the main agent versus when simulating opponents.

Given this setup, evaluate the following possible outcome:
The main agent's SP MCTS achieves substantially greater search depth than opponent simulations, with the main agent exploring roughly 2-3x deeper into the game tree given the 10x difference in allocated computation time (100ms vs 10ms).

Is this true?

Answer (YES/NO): NO